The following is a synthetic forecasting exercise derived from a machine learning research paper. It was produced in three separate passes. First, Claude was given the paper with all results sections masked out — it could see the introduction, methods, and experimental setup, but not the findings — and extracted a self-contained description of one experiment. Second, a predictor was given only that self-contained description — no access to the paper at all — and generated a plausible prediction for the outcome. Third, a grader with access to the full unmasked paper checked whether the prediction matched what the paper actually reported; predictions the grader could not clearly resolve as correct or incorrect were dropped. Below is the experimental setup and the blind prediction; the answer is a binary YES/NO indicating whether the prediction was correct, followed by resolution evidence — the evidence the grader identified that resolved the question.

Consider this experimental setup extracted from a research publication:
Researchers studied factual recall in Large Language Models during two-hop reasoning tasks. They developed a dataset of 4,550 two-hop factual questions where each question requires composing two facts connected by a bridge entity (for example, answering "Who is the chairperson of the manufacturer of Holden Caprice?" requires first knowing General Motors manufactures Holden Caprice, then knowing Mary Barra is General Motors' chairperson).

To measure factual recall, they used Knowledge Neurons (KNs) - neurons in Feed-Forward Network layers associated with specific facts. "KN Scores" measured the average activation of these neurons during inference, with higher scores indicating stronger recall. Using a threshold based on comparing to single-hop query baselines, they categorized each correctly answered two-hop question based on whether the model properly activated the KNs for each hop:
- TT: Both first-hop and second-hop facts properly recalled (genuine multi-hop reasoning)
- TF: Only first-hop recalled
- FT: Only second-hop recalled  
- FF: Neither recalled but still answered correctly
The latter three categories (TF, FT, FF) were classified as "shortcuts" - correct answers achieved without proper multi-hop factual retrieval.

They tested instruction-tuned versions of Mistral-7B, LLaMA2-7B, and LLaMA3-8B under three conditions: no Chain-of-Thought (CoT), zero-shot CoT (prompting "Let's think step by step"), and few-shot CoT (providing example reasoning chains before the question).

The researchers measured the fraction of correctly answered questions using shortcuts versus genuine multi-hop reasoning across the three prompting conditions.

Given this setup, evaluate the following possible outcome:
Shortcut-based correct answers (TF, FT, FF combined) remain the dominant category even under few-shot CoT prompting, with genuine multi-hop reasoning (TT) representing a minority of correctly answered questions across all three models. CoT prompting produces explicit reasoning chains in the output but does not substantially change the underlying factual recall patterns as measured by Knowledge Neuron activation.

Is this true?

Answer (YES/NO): NO